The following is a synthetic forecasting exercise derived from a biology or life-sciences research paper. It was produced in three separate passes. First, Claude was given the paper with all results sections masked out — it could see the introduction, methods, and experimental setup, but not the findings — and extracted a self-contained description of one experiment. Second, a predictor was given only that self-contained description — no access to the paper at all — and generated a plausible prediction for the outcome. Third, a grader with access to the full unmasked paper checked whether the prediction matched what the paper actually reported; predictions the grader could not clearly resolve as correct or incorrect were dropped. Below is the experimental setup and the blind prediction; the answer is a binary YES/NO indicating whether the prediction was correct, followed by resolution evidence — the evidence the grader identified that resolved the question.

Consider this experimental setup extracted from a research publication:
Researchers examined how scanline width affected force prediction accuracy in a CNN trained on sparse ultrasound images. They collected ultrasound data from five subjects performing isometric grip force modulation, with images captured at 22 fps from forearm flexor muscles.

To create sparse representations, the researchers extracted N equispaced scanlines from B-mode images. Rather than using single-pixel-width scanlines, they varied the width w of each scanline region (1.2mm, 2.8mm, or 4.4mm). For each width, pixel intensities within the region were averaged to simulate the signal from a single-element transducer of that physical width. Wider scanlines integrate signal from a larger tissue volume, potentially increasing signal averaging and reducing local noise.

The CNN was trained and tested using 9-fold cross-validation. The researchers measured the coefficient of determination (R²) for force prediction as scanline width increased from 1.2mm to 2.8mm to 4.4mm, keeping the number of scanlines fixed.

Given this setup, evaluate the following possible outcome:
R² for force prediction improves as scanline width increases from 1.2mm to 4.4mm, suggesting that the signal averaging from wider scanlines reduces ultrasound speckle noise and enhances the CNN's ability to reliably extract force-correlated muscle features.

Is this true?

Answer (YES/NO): YES